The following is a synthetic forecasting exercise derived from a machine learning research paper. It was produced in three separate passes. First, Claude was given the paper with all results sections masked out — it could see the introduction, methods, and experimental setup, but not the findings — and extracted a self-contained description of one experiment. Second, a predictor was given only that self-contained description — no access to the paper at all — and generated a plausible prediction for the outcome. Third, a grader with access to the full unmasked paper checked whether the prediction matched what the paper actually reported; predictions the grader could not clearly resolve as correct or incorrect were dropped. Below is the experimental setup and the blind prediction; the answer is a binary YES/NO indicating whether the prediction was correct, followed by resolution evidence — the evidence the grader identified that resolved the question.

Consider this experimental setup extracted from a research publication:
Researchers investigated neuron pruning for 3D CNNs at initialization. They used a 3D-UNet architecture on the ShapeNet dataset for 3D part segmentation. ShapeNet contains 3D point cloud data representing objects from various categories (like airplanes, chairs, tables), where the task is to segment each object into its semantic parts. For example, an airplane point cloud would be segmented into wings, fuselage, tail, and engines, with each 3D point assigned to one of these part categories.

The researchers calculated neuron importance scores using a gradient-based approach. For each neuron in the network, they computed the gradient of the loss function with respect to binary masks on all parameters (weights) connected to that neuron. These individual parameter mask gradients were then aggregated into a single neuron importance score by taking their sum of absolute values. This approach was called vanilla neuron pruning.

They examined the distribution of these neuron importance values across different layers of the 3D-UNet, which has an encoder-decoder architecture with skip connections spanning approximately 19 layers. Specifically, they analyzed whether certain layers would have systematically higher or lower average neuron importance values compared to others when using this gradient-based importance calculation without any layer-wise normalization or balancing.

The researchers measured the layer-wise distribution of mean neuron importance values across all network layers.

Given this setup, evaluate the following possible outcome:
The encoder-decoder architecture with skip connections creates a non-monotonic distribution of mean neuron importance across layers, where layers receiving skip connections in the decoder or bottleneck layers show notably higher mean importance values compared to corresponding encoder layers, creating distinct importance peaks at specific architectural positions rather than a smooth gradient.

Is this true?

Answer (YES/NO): NO